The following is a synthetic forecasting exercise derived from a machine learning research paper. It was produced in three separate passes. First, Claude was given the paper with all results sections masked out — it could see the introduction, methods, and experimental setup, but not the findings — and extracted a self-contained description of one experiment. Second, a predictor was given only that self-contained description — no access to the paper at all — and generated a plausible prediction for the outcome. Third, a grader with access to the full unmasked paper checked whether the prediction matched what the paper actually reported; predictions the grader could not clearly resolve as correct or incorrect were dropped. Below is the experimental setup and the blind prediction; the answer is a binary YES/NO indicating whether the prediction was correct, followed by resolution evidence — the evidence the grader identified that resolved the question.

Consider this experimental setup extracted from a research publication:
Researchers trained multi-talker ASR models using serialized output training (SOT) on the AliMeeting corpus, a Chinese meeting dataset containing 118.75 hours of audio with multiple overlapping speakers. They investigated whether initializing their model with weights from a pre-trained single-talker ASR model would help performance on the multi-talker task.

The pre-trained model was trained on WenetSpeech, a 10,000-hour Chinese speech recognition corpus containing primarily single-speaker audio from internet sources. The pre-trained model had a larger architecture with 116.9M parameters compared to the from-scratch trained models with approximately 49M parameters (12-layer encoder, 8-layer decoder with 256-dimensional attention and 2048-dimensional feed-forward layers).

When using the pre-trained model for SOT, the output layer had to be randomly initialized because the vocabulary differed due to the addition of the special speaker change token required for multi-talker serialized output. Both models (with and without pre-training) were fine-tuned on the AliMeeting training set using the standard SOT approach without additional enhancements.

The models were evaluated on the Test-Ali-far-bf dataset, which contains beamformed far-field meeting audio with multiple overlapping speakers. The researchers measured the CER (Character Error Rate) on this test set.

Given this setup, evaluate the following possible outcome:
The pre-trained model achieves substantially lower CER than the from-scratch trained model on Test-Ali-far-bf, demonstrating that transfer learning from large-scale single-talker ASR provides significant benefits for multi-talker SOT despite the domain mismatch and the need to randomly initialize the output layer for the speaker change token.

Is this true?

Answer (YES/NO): YES